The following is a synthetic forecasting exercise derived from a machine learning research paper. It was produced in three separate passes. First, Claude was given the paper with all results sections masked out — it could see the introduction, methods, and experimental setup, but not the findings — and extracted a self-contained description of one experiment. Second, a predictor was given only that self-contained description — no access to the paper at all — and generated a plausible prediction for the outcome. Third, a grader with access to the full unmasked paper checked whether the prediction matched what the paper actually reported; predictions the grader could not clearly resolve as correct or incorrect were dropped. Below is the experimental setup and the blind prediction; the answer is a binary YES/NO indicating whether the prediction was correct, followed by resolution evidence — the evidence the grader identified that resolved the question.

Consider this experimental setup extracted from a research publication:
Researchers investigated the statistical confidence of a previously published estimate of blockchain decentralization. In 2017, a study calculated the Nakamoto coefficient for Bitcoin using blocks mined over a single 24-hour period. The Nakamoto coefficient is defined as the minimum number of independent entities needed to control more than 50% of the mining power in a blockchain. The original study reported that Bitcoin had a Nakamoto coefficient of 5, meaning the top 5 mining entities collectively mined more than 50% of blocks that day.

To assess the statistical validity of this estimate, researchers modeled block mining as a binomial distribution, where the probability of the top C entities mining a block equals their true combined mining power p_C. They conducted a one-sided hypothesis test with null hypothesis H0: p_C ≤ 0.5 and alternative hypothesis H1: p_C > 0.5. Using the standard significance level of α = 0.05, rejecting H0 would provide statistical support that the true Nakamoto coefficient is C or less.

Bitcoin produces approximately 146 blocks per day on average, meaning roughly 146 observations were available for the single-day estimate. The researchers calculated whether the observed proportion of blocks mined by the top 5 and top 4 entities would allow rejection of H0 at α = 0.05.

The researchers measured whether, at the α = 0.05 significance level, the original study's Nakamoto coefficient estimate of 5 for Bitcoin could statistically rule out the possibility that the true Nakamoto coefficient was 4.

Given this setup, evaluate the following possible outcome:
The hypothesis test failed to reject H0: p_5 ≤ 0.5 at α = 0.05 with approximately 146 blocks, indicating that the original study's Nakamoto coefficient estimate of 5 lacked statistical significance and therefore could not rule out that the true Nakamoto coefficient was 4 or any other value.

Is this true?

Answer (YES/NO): NO